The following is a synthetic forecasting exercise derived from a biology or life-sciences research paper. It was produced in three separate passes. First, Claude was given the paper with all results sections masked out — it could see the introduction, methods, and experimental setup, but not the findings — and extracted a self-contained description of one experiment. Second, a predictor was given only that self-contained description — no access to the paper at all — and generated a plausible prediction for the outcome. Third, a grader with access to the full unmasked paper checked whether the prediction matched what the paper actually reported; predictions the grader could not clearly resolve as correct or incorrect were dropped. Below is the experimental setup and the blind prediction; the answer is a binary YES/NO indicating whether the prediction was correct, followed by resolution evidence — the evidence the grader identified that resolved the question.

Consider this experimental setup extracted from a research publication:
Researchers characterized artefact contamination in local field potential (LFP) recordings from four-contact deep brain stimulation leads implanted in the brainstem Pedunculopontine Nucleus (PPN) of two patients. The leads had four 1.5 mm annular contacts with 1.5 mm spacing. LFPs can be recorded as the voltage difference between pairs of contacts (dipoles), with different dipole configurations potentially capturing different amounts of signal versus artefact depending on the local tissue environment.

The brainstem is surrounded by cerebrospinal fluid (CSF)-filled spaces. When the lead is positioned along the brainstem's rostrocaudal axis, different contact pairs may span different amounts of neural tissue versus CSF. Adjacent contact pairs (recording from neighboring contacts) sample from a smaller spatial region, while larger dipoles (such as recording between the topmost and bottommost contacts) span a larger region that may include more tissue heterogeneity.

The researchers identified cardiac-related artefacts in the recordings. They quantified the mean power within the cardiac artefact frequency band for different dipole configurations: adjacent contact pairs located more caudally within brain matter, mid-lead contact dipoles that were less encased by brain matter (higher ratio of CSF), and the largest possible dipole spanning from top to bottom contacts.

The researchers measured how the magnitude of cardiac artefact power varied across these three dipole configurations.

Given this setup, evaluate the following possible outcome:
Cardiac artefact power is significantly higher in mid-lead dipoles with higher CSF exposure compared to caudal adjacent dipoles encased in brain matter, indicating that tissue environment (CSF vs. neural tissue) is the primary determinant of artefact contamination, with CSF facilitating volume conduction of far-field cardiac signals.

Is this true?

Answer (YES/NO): YES